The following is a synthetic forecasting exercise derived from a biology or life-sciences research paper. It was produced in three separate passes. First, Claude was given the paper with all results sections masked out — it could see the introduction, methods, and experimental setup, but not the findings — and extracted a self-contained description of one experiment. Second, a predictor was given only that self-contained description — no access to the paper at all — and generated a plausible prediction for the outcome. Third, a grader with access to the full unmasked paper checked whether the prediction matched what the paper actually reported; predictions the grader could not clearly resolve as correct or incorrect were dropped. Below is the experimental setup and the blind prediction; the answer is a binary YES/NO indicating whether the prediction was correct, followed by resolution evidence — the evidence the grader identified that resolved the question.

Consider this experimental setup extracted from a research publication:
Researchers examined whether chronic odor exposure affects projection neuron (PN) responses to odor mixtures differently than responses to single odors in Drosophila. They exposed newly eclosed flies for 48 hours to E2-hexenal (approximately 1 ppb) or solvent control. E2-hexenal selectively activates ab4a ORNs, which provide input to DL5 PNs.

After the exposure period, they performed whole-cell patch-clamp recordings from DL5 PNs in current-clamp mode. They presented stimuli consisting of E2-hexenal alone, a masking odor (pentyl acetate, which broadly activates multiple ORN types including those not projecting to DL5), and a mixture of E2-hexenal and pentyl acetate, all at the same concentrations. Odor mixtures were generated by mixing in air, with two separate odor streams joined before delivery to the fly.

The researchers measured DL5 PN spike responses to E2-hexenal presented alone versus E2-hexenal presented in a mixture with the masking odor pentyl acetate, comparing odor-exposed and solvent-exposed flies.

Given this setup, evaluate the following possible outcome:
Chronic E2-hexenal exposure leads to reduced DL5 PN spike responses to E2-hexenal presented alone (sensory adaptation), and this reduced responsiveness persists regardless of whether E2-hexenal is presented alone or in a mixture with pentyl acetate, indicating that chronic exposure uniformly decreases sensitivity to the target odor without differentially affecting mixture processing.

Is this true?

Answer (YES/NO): NO